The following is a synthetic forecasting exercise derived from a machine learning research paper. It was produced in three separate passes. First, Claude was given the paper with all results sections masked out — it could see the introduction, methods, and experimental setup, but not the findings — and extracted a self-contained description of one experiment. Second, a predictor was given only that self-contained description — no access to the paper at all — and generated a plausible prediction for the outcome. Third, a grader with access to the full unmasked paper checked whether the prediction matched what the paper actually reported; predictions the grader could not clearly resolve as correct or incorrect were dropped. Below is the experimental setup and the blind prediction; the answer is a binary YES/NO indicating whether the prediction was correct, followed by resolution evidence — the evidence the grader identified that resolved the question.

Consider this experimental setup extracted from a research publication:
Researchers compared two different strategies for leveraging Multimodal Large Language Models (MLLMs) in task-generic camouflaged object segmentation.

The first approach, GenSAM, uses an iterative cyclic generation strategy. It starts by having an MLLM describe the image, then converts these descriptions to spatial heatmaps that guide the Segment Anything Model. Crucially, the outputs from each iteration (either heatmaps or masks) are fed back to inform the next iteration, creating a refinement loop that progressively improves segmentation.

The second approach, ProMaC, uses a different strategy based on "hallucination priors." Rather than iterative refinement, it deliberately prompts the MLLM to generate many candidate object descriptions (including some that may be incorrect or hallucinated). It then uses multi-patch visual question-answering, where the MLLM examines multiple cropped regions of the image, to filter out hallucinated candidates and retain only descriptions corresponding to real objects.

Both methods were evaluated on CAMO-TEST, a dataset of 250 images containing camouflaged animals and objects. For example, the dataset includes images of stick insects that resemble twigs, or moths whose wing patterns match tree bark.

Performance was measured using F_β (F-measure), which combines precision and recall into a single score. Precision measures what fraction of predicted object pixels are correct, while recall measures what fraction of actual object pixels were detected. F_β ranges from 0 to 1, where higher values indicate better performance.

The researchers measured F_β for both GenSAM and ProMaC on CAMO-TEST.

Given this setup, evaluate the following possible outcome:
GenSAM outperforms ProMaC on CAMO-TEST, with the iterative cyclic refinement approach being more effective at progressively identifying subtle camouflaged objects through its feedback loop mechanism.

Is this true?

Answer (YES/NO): NO